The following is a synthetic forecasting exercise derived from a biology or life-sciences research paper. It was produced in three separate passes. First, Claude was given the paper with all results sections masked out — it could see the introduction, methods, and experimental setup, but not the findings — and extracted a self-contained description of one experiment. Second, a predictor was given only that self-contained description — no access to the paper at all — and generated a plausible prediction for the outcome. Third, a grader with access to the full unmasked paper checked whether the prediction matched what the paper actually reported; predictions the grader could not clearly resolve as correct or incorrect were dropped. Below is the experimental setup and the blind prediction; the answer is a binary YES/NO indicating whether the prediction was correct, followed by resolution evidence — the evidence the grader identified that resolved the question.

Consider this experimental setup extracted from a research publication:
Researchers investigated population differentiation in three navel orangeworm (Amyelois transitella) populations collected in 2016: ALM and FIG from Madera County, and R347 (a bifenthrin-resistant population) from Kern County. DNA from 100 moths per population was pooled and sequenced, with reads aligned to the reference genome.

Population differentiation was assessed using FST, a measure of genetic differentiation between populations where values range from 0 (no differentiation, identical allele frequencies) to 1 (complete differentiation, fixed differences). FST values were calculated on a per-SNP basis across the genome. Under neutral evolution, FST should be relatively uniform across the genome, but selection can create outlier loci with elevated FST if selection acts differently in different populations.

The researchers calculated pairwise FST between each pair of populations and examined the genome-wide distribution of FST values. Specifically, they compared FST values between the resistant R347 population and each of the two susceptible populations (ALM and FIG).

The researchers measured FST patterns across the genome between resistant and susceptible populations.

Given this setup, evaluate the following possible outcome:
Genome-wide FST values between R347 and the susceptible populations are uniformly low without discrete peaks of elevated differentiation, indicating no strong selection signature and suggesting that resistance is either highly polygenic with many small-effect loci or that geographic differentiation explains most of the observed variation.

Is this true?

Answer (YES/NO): NO